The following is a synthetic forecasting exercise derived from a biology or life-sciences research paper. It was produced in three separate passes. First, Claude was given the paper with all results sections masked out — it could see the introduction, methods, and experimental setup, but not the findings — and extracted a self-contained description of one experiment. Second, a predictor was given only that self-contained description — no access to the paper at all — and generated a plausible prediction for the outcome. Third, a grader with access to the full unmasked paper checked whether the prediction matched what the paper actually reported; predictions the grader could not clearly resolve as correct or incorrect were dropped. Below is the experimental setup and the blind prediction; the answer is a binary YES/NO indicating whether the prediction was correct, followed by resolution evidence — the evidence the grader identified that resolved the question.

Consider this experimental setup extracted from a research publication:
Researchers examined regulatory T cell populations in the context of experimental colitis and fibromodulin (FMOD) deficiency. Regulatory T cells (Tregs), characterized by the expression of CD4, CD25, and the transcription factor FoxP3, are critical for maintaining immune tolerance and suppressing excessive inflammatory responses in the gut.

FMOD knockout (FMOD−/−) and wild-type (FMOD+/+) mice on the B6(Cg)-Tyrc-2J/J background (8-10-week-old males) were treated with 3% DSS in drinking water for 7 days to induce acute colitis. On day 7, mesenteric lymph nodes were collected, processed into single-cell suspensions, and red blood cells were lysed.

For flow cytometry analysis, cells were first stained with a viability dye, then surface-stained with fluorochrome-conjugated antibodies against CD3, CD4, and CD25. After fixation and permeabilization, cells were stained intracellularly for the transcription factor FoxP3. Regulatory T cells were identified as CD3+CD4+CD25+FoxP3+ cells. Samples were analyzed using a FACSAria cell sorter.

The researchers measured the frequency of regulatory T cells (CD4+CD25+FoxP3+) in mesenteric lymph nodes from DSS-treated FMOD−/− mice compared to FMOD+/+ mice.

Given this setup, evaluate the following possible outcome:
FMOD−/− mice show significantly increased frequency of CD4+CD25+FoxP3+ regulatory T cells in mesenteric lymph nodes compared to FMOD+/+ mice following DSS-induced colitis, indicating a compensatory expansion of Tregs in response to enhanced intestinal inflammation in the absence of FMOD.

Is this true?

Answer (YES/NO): NO